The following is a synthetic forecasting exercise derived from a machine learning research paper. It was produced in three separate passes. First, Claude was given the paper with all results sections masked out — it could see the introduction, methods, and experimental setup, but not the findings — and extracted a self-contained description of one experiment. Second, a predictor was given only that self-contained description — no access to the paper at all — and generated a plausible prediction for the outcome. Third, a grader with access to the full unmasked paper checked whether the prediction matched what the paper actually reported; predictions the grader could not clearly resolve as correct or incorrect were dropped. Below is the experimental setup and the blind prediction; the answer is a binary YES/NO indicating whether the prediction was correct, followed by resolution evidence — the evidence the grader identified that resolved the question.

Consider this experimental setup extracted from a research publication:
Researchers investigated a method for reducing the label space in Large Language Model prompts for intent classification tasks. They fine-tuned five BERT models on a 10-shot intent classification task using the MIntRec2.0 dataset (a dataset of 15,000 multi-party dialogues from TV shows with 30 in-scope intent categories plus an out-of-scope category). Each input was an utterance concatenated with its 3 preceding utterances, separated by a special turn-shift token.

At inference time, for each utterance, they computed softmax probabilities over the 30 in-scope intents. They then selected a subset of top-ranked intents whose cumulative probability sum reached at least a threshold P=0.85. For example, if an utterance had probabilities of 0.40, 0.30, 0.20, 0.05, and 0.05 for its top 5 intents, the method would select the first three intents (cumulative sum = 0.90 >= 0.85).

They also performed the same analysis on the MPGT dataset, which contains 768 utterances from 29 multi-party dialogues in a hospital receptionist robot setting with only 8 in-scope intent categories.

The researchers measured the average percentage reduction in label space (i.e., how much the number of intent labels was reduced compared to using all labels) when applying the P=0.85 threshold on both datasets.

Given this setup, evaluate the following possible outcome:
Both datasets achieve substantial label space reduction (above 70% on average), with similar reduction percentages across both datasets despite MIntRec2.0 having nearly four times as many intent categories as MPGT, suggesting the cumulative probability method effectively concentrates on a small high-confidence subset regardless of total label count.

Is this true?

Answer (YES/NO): NO